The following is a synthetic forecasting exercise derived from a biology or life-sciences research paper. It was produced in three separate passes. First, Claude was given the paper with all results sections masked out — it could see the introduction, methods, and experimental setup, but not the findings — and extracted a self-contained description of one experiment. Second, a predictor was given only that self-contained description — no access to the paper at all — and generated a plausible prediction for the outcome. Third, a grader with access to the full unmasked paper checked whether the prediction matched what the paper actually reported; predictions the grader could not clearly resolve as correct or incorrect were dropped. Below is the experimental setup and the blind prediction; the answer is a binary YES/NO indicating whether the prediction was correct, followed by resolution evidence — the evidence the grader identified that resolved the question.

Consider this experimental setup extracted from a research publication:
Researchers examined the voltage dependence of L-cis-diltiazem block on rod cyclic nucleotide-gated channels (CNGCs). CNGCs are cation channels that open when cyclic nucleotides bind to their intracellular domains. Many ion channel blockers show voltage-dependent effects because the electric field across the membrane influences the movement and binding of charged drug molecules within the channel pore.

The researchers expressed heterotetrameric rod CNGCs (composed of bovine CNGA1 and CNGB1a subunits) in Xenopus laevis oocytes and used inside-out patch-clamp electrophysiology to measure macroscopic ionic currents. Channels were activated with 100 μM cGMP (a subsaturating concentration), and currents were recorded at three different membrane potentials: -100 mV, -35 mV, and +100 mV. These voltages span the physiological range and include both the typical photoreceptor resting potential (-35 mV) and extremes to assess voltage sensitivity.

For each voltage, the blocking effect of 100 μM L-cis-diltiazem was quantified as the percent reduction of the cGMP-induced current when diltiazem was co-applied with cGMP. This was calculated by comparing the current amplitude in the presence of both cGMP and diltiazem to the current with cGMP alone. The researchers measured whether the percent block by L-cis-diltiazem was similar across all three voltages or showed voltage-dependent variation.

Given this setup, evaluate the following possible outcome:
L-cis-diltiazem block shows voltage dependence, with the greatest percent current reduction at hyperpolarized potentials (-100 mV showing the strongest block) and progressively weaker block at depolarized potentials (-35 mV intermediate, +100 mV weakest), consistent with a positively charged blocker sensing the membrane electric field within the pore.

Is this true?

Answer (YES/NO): NO